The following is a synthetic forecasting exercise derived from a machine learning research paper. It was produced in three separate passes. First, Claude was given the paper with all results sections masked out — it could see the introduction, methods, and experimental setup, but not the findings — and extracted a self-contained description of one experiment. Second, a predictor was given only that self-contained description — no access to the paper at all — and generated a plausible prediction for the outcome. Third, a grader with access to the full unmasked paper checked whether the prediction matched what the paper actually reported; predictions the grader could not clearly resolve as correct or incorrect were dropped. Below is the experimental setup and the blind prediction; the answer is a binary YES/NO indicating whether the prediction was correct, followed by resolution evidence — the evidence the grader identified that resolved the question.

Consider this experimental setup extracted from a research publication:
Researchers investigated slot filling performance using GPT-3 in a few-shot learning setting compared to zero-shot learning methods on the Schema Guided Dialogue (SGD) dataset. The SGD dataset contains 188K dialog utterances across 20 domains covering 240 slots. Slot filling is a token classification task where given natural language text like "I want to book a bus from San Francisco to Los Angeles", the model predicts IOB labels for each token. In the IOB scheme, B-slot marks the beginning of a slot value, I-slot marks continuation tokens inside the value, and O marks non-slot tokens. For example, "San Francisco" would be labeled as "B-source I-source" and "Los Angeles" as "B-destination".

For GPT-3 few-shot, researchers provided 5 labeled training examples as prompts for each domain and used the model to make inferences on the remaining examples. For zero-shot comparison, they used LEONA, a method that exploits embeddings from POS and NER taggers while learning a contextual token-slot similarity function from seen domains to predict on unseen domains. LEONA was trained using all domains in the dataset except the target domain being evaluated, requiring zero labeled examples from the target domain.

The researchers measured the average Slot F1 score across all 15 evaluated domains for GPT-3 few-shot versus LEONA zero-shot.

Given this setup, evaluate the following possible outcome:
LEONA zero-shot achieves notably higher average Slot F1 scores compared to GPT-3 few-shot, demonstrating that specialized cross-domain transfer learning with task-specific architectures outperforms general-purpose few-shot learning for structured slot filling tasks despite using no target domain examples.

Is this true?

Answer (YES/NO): YES